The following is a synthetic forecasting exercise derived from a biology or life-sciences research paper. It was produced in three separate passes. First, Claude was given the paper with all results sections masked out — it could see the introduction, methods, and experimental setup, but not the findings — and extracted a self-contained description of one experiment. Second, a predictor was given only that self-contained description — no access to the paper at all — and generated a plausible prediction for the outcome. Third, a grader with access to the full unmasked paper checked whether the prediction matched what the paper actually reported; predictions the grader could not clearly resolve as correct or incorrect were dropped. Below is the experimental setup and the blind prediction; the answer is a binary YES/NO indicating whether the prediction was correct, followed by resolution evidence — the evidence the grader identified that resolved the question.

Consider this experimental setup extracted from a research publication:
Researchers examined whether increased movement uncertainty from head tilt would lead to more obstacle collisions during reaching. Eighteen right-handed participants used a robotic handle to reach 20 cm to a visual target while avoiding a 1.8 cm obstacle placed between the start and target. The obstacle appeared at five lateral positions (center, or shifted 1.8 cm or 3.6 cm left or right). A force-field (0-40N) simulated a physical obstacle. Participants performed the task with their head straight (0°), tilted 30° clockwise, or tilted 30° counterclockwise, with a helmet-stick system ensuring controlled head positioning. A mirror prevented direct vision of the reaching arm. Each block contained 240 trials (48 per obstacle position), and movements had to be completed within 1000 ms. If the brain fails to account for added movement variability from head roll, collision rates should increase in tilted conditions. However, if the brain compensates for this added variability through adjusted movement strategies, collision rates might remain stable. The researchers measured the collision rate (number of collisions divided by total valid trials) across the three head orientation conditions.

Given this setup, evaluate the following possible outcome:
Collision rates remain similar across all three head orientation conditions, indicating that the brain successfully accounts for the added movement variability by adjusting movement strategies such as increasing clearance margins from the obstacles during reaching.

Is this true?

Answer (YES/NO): YES